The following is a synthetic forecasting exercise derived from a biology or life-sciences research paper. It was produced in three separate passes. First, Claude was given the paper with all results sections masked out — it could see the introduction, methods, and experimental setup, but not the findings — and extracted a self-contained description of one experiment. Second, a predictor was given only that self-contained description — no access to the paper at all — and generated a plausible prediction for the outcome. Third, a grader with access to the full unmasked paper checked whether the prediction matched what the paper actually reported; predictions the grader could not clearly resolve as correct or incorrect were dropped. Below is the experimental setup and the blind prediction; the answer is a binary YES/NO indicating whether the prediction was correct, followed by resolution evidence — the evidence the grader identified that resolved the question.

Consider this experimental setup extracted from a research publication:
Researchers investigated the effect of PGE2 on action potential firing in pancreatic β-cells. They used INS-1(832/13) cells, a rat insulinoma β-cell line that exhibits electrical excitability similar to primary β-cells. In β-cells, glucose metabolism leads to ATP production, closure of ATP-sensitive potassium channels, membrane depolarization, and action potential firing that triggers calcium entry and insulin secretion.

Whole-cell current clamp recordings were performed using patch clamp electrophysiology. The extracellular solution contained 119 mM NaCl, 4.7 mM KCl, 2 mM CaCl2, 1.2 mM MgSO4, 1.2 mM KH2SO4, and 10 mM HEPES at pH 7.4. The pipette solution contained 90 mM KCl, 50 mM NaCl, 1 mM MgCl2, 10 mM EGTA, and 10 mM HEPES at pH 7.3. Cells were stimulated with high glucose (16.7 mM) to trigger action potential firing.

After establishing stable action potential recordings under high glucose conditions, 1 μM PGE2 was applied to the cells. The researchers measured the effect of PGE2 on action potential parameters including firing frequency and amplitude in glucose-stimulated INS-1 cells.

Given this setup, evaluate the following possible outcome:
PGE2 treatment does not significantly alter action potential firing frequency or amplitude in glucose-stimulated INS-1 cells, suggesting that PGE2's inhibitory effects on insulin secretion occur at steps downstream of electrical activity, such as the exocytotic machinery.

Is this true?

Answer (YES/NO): NO